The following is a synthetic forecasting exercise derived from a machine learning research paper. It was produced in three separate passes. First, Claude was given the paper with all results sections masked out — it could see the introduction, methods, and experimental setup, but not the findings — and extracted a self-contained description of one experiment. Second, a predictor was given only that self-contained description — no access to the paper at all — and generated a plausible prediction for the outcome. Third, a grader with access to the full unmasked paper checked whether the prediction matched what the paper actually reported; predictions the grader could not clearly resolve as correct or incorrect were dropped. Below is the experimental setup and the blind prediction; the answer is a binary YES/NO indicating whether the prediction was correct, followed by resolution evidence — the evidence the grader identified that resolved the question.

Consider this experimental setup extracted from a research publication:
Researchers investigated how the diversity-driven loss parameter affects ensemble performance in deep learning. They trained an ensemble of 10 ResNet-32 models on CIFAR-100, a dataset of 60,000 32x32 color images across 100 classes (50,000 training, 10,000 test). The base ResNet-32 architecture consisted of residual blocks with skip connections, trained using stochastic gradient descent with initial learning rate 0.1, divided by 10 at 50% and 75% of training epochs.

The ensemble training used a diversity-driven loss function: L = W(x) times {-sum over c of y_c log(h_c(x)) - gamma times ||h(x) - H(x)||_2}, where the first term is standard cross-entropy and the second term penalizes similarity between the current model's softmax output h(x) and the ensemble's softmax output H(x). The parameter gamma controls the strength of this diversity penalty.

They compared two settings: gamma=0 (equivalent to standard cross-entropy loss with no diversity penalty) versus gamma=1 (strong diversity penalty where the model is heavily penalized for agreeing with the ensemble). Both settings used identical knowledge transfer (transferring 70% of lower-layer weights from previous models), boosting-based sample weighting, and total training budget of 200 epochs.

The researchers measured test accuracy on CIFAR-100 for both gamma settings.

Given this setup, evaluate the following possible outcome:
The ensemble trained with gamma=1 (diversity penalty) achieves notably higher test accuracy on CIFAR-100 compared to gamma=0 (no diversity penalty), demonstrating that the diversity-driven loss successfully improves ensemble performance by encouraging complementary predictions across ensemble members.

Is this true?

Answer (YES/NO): NO